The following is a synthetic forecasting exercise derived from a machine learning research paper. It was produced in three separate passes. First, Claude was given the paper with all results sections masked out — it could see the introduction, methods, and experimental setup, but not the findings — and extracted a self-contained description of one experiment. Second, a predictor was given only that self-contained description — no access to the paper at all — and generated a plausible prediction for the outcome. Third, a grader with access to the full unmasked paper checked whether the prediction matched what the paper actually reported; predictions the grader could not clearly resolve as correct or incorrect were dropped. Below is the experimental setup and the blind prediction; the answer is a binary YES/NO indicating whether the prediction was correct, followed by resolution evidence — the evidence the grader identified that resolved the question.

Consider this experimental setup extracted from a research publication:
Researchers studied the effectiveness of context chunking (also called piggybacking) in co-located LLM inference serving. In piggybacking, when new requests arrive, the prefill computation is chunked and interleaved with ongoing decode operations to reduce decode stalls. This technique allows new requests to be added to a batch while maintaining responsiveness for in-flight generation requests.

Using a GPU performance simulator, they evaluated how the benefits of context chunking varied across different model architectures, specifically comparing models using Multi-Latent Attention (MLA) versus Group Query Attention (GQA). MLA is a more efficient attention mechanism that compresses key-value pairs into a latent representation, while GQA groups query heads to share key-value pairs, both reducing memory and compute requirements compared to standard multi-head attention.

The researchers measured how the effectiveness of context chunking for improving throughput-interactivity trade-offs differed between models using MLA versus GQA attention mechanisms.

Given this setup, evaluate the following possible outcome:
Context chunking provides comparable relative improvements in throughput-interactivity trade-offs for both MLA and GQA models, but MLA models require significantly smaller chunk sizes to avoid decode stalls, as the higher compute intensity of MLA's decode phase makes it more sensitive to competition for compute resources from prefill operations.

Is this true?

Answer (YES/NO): NO